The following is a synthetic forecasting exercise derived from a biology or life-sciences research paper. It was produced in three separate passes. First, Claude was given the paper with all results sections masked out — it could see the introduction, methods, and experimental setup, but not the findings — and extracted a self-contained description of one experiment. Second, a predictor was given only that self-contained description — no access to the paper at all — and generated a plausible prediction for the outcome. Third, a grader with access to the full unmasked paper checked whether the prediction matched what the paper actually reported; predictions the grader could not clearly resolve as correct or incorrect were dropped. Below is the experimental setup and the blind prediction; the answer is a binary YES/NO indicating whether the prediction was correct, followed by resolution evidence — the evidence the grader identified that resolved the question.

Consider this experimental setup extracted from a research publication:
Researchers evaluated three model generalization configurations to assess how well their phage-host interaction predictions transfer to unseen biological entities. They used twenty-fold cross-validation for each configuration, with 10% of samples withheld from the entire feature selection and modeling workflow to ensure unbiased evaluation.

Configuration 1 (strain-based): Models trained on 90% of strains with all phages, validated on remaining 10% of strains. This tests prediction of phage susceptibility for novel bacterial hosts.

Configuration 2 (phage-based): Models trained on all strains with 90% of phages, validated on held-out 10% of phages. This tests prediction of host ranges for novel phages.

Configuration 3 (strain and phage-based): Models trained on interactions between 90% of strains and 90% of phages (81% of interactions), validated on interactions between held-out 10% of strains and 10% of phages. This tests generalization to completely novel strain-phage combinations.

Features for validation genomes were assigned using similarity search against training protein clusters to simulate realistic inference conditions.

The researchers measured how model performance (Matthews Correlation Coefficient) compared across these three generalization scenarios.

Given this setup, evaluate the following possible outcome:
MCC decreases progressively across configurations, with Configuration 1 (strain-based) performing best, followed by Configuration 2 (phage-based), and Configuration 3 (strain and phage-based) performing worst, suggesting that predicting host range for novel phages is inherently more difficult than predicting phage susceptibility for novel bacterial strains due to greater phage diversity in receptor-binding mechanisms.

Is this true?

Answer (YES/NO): NO